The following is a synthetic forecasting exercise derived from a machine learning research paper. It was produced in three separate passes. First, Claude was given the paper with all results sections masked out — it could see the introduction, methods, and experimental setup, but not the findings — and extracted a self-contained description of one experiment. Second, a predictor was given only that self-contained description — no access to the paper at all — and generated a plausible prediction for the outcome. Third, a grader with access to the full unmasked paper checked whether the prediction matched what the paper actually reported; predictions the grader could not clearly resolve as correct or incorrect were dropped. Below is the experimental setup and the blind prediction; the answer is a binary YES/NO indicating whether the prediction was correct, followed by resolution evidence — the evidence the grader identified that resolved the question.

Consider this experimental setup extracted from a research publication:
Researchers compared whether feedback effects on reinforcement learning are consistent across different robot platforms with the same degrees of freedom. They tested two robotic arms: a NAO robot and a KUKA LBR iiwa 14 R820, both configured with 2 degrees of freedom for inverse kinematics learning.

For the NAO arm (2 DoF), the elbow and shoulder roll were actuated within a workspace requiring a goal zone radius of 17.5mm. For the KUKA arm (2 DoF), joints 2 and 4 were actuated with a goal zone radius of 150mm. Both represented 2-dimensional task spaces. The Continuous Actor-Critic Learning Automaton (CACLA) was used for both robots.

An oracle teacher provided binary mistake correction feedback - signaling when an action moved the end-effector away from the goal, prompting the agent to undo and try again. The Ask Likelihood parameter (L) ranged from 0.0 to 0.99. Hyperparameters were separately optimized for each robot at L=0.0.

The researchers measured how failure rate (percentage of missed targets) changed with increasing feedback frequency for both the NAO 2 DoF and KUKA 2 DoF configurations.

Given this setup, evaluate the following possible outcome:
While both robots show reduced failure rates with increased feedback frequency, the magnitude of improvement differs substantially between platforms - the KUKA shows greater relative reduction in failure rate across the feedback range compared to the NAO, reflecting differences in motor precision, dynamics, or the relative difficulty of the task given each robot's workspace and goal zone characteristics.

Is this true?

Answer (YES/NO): NO